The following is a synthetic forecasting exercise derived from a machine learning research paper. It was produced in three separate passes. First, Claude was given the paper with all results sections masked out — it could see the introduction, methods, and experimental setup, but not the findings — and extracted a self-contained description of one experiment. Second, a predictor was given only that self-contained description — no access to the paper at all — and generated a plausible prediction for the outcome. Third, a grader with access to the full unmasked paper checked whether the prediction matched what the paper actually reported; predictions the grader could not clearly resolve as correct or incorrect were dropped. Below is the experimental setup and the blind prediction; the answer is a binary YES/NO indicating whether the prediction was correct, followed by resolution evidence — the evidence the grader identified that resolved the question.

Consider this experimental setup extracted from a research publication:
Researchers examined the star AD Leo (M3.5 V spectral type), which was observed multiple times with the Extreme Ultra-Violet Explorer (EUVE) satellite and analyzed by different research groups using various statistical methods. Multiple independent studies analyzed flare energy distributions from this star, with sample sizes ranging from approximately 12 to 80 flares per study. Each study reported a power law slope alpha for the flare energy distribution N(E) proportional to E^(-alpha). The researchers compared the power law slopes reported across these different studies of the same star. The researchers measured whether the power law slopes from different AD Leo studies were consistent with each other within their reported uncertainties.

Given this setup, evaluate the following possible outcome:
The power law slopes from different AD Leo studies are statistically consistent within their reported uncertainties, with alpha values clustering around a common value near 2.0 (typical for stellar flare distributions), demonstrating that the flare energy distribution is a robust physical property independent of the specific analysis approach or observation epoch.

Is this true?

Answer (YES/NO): NO